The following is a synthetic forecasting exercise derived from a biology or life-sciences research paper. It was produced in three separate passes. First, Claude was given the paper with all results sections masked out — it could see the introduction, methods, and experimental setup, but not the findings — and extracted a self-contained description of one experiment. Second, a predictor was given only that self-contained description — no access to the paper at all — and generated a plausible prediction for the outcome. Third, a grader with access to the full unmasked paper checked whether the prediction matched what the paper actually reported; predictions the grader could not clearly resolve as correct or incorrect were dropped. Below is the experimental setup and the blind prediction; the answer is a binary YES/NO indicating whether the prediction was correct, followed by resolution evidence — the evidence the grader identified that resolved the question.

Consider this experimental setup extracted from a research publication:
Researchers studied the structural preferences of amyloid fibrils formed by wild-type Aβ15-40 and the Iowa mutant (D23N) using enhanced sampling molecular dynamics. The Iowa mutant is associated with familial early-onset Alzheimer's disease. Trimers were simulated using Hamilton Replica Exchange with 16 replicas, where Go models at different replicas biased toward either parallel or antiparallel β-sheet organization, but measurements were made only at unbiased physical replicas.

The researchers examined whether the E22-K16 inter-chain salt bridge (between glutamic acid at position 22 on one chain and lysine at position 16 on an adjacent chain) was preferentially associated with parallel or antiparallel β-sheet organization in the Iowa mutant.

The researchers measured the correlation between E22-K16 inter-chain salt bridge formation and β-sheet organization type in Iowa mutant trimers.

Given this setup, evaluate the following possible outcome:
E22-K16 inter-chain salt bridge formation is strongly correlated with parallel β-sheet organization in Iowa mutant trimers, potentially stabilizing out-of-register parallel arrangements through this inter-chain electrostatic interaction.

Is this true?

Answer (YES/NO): NO